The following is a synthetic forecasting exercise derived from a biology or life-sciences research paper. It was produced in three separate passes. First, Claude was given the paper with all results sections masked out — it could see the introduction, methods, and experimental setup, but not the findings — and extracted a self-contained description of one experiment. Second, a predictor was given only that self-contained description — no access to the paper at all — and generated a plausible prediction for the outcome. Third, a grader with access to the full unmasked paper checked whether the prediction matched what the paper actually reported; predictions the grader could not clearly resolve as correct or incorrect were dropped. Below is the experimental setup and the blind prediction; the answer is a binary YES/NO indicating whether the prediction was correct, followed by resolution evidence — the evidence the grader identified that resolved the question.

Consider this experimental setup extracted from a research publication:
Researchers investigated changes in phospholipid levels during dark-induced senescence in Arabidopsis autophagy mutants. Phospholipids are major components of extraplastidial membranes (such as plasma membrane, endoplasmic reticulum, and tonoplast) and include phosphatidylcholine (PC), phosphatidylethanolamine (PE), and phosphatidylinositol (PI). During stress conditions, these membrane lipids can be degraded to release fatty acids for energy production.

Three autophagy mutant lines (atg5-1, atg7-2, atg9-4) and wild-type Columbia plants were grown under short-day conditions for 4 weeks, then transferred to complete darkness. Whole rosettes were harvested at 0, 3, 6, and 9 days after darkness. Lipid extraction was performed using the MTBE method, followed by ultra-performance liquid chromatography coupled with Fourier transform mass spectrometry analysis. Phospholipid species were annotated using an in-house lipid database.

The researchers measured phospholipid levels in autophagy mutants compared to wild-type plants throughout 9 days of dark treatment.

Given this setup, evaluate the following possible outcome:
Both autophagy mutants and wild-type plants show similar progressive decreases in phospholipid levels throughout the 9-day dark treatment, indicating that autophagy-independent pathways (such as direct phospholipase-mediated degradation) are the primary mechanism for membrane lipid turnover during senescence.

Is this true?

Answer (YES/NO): NO